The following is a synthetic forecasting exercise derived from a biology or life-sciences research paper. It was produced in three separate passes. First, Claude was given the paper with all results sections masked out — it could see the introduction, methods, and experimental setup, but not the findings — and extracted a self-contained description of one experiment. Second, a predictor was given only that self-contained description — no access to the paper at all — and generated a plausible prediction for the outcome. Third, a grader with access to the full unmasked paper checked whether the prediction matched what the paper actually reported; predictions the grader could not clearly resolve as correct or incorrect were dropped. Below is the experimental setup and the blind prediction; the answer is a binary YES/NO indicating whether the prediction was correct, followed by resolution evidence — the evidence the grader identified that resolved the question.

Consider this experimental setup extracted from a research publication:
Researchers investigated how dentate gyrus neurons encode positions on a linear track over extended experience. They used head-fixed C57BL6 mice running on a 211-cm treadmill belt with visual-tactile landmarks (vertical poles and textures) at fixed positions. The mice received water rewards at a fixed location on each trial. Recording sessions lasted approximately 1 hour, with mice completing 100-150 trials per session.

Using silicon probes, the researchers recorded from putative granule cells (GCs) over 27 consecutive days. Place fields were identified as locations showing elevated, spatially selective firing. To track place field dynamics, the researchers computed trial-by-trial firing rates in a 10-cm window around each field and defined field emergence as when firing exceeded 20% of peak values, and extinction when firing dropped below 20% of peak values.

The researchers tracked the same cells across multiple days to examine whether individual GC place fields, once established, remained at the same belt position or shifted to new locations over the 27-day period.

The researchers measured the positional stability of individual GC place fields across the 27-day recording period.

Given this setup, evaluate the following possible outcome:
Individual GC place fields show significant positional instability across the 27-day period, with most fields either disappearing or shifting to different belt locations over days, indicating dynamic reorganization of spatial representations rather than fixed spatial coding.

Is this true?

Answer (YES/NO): YES